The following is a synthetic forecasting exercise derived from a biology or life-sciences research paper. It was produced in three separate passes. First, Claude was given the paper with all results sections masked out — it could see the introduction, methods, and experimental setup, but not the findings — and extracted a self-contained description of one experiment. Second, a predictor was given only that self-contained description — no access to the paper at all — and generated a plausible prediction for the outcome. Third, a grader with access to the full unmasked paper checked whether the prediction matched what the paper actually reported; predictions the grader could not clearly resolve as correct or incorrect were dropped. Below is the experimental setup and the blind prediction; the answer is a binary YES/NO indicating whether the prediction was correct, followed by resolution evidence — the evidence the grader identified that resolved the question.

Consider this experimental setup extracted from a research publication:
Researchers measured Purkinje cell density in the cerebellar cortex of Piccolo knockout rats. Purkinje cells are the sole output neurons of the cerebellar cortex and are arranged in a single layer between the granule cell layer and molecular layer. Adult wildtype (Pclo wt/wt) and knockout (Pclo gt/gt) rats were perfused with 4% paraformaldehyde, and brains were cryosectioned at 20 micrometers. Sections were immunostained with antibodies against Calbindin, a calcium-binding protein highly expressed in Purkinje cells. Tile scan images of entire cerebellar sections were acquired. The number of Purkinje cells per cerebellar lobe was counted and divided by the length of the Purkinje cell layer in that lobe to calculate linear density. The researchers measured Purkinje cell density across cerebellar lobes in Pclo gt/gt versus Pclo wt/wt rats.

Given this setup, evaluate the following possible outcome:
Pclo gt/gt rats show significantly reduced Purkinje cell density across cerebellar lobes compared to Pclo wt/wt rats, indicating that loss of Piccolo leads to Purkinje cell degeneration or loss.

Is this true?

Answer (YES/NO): NO